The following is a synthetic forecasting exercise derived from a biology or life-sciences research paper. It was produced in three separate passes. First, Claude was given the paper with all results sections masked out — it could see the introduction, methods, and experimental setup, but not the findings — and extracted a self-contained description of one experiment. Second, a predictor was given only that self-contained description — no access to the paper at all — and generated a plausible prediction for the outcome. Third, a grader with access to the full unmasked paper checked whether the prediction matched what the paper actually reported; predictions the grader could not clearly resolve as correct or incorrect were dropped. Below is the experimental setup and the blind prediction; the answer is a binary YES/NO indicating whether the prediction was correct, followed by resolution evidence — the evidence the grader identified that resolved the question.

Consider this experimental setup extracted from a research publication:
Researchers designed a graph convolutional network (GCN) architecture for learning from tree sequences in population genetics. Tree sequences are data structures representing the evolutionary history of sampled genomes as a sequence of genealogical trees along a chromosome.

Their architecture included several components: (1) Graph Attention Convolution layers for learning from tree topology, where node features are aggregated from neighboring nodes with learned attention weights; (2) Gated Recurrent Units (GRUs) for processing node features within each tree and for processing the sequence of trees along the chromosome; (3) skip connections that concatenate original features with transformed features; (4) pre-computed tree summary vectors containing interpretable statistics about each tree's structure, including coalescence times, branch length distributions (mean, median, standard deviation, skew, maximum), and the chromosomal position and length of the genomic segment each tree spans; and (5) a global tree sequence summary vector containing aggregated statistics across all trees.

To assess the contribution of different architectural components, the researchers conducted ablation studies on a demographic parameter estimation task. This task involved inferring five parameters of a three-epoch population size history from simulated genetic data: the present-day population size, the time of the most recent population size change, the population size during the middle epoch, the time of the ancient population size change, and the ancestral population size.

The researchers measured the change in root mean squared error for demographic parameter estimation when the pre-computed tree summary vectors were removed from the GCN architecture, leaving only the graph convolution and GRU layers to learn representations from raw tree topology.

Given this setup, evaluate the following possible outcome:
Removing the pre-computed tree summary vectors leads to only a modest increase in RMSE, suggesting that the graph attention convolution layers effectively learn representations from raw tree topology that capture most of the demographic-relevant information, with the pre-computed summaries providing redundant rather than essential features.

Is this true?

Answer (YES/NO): YES